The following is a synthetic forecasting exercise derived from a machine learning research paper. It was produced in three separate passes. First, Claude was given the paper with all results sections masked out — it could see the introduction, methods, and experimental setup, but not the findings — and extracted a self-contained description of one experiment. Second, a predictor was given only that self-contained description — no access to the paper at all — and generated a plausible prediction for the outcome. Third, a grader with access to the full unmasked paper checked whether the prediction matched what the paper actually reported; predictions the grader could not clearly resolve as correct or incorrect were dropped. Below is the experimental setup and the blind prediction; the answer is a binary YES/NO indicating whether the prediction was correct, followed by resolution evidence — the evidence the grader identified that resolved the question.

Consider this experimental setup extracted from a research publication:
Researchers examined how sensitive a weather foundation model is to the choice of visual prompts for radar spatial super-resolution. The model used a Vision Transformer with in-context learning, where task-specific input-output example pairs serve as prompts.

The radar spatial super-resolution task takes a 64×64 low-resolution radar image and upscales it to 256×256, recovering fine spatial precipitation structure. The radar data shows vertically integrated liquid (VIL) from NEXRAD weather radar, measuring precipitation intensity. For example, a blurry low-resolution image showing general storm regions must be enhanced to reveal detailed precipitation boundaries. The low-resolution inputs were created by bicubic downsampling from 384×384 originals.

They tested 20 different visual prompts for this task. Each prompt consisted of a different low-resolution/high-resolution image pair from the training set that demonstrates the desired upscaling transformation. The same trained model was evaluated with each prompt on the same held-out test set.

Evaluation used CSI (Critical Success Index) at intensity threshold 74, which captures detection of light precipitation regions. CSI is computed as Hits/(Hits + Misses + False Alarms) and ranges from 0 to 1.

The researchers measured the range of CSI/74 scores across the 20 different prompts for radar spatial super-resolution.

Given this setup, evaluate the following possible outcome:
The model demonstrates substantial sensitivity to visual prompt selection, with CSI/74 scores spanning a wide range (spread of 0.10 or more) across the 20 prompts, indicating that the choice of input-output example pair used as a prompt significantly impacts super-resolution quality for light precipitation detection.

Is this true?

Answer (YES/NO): NO